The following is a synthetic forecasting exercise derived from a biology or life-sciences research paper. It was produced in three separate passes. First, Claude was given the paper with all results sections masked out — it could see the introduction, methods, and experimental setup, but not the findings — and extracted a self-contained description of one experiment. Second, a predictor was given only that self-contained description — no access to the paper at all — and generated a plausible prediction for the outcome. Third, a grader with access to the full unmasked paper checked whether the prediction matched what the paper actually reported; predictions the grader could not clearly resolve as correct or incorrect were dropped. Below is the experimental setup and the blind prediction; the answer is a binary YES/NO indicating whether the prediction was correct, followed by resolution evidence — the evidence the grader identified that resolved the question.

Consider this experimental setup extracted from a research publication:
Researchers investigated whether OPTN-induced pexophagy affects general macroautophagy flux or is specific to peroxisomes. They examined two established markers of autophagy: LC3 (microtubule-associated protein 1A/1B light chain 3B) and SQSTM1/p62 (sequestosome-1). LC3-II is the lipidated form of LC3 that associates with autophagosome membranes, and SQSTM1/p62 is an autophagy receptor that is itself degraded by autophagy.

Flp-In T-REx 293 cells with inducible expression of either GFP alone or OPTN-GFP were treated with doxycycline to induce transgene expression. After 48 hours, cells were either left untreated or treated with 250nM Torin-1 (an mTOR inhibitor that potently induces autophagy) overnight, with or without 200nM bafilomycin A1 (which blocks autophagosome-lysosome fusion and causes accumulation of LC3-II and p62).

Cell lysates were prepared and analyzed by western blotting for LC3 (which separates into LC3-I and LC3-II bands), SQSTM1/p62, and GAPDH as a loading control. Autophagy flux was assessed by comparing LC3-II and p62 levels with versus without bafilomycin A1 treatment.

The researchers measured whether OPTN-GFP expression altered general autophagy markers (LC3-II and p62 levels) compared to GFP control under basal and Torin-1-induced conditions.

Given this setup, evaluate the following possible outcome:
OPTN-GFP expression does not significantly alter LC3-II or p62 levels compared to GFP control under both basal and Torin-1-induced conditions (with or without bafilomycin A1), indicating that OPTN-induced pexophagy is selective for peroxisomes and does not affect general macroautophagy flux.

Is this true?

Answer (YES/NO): YES